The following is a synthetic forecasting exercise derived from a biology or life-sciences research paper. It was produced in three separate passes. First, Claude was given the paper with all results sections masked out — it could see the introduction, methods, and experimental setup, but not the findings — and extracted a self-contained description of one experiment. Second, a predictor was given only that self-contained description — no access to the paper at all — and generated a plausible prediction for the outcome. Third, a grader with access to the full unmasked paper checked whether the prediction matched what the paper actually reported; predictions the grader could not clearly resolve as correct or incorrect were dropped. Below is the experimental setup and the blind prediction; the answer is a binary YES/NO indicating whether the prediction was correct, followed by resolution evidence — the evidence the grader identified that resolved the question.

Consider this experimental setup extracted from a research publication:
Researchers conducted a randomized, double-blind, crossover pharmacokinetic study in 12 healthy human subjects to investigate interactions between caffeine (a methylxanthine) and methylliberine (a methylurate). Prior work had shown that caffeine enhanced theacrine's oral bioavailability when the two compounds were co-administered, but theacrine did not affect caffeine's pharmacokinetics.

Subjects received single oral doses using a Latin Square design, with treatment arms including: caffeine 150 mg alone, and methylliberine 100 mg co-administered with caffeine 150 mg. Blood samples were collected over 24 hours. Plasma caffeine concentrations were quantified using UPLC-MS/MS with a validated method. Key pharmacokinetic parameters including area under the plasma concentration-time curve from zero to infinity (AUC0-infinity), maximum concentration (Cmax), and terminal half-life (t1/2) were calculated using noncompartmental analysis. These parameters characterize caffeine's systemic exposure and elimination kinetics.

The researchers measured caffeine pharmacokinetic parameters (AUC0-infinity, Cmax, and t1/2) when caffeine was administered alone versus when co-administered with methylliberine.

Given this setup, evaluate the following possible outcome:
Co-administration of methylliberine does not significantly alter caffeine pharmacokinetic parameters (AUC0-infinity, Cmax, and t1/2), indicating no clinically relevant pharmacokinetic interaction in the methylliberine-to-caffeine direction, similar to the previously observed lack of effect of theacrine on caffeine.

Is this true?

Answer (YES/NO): NO